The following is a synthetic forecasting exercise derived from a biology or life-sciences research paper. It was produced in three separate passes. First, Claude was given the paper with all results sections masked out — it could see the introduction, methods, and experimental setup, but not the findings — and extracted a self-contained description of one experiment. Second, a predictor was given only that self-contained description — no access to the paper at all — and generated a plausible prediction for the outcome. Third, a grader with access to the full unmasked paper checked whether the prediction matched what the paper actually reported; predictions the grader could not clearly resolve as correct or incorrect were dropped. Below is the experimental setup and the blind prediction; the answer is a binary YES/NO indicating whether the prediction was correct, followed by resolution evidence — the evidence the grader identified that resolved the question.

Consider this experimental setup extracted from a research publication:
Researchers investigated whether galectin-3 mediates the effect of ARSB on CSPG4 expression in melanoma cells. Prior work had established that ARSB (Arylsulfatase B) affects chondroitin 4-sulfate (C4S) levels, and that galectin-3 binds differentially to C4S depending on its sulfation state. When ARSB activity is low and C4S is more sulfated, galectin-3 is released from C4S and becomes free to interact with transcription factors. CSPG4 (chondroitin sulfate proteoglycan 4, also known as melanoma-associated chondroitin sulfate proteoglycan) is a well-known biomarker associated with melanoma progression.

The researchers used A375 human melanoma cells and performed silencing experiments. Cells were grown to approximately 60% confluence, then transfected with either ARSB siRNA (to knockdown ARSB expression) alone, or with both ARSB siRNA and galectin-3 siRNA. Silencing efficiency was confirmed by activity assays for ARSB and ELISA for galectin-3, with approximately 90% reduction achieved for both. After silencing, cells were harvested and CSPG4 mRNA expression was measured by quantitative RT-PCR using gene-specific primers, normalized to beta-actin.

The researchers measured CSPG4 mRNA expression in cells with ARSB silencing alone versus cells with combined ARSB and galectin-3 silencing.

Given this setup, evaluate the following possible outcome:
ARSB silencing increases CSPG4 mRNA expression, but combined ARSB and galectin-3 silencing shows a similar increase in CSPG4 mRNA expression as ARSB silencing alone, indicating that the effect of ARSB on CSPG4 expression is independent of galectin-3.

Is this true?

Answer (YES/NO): NO